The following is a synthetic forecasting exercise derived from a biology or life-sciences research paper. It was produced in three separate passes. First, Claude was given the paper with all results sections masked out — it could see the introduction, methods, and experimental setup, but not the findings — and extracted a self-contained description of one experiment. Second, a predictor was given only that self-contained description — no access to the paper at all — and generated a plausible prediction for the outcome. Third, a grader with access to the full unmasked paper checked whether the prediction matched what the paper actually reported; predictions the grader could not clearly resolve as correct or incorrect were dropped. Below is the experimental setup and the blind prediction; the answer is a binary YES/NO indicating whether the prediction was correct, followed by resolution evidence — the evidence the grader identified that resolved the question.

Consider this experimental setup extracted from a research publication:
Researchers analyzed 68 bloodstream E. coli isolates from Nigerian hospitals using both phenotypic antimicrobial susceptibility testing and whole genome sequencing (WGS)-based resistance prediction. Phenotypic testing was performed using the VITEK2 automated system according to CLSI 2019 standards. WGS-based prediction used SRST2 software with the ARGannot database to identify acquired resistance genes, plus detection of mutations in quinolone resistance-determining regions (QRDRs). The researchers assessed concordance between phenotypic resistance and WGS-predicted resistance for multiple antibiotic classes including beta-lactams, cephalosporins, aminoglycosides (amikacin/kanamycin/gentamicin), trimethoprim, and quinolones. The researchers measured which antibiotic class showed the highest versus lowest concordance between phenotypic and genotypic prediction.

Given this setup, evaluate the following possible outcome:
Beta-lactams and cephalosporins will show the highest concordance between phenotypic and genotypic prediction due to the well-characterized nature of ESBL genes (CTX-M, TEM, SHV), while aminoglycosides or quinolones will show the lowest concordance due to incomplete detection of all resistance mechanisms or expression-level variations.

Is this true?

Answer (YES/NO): NO